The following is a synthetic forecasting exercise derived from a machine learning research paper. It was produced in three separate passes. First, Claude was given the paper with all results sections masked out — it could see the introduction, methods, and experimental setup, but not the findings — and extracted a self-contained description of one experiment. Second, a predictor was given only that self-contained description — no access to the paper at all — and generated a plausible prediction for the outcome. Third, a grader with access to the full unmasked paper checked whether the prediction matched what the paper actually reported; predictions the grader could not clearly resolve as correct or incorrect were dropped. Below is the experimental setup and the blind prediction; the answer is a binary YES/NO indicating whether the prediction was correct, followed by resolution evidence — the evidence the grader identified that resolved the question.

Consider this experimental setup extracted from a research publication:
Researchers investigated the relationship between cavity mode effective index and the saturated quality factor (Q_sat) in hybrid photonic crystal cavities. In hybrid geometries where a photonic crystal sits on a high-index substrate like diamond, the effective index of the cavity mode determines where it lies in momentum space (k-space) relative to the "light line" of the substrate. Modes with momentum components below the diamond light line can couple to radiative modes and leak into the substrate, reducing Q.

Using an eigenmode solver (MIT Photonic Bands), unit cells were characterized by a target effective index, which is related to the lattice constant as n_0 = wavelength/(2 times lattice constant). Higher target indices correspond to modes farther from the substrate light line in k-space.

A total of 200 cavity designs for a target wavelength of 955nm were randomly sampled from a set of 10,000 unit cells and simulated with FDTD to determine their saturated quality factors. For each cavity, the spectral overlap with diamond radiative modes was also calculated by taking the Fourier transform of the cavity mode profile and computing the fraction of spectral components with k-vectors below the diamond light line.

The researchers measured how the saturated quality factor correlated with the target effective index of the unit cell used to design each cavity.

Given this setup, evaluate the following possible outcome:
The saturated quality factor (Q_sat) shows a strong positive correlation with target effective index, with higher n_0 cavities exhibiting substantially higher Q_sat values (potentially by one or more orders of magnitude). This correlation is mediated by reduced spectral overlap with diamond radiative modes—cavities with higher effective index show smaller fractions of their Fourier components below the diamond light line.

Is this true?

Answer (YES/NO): YES